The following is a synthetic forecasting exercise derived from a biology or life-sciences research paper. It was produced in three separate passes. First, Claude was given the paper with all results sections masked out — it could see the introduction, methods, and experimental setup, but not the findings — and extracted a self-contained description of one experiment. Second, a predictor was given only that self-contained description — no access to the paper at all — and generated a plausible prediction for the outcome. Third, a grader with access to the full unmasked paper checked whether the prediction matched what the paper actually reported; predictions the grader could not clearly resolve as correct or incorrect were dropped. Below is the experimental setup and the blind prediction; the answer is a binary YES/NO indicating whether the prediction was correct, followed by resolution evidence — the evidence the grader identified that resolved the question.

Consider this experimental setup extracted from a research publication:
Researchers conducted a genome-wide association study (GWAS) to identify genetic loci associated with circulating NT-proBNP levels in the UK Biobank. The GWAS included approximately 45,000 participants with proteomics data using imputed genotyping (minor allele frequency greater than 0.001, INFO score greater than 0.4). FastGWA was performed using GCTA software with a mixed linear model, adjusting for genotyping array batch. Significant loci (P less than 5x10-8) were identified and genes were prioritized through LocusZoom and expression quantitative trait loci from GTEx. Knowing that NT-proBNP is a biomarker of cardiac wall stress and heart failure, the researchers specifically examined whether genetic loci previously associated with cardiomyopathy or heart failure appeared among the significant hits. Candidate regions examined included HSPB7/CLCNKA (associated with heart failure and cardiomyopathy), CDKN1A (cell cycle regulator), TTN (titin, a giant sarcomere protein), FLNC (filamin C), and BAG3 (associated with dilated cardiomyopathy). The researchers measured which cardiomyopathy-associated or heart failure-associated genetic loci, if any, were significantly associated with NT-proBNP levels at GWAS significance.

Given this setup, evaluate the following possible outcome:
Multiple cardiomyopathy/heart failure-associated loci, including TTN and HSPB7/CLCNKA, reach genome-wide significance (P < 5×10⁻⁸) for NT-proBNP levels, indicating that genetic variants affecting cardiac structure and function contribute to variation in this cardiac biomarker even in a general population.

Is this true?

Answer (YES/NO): YES